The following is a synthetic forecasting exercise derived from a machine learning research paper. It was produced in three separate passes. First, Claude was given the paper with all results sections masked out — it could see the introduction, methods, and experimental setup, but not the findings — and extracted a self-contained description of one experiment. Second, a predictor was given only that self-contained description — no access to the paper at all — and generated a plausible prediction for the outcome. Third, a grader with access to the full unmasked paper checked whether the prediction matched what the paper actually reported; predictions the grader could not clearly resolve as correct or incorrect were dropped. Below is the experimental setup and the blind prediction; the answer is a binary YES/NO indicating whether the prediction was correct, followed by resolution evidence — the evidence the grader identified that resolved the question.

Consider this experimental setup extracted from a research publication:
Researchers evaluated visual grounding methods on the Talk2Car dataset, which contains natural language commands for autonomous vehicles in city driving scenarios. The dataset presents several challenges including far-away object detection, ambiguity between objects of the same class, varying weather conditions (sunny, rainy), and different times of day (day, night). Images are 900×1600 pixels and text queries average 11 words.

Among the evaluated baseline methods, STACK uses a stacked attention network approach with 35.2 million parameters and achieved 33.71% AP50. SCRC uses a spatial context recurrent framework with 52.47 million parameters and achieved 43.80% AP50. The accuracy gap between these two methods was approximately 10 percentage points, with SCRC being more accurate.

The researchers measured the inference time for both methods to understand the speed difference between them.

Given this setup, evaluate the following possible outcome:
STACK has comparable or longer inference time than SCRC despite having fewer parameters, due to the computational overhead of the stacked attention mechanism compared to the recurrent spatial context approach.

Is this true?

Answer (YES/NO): NO